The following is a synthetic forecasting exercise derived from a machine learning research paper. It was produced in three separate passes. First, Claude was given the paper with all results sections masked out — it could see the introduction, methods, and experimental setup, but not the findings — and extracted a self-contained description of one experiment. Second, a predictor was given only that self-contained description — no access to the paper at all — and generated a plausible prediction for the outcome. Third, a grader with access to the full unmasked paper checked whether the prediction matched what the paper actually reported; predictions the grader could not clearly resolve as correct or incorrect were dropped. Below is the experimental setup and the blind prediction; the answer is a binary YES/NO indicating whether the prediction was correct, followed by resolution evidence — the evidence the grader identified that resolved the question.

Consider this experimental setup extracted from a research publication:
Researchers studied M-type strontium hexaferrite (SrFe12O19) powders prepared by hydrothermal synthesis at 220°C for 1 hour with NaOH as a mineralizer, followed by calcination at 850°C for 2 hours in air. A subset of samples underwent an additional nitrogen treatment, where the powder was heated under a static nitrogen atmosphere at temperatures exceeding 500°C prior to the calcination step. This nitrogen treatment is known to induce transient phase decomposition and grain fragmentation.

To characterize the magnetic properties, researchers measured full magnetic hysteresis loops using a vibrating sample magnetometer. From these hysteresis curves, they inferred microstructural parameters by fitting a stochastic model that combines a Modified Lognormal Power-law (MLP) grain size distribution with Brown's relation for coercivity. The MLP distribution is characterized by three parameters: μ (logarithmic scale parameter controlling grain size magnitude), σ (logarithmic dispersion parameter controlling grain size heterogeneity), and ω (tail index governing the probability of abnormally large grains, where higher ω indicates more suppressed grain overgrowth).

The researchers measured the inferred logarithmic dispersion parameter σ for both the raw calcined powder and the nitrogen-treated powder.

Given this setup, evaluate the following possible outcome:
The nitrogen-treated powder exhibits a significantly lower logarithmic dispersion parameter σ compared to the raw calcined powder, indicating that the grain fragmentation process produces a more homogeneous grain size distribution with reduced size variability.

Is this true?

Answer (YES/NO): NO